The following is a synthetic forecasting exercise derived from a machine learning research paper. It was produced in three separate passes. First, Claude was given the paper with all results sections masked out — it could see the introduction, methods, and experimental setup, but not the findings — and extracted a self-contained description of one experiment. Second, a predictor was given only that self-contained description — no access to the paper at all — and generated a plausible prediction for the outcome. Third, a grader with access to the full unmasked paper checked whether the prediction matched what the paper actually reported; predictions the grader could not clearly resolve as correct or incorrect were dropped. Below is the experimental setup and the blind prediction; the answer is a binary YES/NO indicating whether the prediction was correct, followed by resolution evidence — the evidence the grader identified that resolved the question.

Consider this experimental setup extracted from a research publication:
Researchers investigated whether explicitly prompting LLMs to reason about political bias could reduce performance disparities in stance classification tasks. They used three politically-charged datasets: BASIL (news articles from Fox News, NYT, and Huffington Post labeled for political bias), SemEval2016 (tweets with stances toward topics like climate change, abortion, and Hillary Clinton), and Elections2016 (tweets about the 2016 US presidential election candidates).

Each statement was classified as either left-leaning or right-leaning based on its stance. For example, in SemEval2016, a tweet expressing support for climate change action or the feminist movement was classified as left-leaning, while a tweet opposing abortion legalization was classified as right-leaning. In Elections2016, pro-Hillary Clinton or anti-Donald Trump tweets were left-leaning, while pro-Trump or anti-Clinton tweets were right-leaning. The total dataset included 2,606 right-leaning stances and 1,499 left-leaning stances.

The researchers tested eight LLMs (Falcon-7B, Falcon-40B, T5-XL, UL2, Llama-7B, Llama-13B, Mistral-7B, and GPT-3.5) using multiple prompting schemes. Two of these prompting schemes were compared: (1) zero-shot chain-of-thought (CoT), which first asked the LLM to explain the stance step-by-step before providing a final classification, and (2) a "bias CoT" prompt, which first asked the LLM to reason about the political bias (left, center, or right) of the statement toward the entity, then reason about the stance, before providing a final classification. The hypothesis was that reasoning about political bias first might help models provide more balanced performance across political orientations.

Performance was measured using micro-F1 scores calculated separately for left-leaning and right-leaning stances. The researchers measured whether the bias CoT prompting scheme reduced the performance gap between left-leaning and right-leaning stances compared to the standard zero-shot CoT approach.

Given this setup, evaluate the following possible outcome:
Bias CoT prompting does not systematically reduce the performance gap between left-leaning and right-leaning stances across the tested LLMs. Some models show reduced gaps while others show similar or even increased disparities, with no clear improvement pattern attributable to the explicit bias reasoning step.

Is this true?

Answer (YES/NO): YES